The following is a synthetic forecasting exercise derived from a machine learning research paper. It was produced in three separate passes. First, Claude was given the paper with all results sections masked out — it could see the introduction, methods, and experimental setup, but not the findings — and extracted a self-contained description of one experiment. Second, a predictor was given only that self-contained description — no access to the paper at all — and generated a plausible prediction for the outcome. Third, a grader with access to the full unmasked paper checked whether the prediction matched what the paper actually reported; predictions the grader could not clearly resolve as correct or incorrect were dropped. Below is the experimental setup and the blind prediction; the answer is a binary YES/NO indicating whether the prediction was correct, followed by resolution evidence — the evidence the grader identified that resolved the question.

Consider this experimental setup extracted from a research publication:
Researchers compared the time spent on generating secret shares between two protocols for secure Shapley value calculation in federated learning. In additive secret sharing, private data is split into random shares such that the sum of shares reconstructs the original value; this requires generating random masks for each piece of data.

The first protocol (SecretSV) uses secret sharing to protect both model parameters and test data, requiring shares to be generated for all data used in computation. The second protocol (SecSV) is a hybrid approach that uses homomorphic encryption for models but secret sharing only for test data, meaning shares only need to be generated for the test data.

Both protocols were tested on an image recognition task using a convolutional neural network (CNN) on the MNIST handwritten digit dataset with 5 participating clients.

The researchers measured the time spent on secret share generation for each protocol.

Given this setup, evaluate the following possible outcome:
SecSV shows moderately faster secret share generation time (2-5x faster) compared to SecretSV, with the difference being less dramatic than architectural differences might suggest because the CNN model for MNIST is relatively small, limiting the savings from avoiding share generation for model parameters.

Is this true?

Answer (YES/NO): NO